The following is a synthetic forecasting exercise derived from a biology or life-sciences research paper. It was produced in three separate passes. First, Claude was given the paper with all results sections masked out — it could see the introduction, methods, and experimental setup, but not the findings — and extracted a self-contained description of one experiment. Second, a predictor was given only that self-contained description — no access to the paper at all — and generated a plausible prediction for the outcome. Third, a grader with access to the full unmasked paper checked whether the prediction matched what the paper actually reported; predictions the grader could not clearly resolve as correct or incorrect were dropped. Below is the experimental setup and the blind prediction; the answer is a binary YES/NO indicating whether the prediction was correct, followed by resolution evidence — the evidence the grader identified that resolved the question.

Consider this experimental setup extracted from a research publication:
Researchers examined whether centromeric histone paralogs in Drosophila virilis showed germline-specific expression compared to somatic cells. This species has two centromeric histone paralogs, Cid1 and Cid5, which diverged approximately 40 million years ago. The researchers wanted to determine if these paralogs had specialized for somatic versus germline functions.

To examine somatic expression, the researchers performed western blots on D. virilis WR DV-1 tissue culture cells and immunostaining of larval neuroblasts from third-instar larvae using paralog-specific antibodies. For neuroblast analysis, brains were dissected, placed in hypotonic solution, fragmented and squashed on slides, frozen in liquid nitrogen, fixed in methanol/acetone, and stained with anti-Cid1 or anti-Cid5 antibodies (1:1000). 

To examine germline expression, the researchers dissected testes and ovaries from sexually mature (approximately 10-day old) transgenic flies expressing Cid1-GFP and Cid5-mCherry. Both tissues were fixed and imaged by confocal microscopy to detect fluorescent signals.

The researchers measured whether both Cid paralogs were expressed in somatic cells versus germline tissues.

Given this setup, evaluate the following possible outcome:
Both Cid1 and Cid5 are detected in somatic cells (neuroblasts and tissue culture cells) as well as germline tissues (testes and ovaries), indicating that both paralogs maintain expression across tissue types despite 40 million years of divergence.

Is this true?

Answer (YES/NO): NO